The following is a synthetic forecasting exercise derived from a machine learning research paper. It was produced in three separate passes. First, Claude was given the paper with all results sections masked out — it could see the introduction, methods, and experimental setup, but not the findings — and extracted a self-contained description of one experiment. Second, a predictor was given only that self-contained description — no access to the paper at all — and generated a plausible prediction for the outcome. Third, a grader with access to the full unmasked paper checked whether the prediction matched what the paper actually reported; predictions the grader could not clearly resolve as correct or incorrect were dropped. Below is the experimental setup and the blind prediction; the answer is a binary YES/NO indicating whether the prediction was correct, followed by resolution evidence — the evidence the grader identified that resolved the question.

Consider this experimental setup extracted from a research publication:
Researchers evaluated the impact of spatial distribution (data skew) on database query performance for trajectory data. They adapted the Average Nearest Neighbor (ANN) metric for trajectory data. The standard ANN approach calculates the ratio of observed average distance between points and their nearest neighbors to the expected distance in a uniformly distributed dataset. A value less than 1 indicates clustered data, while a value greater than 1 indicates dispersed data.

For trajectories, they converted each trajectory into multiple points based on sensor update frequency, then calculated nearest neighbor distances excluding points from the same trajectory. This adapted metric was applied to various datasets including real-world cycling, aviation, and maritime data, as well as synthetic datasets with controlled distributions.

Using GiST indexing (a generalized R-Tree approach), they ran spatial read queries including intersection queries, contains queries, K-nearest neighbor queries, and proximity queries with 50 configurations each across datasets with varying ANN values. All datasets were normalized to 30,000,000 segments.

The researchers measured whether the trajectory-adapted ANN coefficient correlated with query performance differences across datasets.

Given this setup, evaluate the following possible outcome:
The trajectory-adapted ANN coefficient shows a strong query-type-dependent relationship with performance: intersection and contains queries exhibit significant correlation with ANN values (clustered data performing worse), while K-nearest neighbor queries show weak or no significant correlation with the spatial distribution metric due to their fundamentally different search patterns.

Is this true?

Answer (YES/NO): NO